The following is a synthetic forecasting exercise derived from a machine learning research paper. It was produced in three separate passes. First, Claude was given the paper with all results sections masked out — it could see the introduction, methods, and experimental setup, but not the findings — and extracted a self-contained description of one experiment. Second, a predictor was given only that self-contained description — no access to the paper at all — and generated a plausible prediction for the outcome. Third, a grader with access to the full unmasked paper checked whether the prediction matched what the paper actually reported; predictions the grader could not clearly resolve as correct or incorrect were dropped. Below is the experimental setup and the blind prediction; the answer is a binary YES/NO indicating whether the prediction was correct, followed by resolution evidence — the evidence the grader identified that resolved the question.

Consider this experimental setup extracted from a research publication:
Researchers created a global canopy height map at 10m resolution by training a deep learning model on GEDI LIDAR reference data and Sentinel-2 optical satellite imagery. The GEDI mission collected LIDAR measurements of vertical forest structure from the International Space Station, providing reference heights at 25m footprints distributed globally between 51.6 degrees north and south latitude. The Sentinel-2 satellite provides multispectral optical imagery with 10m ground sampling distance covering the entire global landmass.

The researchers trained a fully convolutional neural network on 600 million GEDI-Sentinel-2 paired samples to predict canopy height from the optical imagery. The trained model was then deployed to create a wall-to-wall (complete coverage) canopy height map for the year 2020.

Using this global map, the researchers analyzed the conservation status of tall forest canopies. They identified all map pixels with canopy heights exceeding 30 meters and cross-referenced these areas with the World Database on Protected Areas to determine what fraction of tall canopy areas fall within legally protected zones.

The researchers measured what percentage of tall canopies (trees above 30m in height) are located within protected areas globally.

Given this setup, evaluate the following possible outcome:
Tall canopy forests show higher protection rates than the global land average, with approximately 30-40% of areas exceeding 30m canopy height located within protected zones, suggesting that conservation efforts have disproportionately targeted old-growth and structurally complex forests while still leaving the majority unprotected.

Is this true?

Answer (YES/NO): YES